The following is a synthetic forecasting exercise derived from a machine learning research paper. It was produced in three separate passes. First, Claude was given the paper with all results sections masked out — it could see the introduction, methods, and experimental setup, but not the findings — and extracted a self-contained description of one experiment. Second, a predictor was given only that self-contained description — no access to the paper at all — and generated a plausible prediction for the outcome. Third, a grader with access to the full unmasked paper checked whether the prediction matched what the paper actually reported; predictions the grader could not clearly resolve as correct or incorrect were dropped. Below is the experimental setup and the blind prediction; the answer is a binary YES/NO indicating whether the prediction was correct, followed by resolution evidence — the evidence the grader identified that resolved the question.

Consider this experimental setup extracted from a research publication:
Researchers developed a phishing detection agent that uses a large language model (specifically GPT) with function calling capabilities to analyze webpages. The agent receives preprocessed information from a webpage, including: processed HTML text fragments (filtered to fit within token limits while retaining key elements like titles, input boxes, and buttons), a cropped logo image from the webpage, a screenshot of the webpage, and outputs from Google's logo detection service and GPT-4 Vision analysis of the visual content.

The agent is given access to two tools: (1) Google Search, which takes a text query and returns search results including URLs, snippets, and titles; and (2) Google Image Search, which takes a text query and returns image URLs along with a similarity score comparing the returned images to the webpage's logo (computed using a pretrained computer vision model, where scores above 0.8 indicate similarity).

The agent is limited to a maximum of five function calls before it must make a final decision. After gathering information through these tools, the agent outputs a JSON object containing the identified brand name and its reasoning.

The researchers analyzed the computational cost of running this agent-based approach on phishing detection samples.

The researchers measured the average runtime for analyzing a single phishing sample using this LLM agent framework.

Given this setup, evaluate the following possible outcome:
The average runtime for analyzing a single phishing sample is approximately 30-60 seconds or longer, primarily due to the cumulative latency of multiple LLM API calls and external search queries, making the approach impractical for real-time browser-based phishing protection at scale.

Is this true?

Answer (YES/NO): NO